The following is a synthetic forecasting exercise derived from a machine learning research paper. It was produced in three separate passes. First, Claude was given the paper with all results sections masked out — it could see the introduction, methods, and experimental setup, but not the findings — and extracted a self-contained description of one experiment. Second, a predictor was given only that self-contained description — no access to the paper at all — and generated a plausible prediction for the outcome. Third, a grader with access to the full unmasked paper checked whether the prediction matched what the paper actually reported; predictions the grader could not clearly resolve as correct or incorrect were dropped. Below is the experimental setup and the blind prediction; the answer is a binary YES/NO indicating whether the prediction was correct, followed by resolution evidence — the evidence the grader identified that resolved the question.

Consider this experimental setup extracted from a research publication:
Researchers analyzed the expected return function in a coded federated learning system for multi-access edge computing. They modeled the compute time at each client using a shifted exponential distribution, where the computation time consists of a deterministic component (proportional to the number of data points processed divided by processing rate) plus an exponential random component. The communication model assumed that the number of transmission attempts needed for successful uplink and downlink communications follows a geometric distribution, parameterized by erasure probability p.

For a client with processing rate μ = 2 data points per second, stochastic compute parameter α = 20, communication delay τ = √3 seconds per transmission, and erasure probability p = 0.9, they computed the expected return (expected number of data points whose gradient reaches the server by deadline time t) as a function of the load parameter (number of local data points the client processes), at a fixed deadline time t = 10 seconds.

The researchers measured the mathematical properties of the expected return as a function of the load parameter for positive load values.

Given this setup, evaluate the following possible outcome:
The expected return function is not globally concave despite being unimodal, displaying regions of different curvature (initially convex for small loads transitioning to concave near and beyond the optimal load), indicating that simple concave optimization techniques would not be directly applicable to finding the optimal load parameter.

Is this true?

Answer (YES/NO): NO